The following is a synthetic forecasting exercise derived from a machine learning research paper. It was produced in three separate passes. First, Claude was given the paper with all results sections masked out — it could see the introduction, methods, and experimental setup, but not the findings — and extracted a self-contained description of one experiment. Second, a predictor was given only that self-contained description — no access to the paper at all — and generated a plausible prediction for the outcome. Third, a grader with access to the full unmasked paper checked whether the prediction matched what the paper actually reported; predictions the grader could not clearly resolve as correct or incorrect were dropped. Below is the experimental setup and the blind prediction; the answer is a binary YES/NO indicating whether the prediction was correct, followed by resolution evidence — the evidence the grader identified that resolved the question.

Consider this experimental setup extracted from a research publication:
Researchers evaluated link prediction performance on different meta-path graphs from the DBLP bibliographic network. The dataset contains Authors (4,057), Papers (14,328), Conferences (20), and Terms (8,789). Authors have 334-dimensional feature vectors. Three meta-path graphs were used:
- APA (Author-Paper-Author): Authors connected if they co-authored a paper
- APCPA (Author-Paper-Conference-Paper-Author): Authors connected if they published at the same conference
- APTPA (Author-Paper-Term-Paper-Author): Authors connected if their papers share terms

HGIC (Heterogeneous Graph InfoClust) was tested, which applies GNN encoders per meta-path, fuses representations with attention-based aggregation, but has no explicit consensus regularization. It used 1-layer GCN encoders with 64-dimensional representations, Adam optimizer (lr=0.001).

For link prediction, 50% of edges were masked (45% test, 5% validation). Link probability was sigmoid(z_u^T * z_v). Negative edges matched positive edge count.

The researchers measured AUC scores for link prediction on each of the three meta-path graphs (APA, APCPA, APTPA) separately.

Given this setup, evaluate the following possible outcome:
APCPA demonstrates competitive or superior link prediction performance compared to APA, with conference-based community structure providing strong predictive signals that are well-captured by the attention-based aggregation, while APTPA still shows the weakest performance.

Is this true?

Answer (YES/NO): YES